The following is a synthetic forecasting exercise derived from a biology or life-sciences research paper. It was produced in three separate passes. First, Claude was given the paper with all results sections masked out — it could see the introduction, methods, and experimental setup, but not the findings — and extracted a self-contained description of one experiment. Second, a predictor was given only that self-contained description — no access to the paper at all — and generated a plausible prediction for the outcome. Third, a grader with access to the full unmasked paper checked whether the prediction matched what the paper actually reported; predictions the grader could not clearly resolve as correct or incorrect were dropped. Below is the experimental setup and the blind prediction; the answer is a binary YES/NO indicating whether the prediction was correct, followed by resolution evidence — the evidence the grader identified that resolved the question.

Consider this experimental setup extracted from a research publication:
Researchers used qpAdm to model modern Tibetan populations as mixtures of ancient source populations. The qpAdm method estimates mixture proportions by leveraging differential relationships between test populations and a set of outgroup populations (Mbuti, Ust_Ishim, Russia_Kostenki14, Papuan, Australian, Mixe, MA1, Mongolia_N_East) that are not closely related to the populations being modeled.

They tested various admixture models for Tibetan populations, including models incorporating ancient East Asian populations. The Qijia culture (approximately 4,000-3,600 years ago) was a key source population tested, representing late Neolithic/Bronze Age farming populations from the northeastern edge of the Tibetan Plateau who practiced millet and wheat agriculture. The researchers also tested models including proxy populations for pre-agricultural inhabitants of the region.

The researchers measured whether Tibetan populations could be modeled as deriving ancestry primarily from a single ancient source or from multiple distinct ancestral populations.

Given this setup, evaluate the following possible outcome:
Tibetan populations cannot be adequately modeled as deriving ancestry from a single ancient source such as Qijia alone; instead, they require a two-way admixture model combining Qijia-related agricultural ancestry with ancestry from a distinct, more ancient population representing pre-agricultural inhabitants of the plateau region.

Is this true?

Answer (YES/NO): YES